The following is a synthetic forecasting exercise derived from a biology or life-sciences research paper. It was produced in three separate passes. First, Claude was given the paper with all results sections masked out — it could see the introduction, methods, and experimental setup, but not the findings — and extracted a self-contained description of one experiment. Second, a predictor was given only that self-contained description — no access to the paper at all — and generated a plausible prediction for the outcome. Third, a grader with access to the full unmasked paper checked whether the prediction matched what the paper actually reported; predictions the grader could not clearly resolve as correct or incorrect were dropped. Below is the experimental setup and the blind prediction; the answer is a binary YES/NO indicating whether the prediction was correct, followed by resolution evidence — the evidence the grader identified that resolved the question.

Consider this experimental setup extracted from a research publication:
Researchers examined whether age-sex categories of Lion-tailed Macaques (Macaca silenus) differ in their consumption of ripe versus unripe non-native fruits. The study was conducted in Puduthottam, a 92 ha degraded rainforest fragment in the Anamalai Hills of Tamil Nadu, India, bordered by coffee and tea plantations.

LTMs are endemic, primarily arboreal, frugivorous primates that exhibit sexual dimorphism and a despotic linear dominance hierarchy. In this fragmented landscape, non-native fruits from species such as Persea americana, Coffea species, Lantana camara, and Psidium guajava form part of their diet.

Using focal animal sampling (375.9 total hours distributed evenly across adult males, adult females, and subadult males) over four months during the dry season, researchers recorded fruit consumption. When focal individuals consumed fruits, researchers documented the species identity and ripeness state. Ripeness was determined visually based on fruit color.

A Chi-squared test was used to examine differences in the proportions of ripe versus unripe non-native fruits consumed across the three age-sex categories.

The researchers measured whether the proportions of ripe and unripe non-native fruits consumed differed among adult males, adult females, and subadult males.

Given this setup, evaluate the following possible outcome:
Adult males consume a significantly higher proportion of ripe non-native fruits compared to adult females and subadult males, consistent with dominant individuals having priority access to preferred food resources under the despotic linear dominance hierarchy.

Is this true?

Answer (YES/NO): NO